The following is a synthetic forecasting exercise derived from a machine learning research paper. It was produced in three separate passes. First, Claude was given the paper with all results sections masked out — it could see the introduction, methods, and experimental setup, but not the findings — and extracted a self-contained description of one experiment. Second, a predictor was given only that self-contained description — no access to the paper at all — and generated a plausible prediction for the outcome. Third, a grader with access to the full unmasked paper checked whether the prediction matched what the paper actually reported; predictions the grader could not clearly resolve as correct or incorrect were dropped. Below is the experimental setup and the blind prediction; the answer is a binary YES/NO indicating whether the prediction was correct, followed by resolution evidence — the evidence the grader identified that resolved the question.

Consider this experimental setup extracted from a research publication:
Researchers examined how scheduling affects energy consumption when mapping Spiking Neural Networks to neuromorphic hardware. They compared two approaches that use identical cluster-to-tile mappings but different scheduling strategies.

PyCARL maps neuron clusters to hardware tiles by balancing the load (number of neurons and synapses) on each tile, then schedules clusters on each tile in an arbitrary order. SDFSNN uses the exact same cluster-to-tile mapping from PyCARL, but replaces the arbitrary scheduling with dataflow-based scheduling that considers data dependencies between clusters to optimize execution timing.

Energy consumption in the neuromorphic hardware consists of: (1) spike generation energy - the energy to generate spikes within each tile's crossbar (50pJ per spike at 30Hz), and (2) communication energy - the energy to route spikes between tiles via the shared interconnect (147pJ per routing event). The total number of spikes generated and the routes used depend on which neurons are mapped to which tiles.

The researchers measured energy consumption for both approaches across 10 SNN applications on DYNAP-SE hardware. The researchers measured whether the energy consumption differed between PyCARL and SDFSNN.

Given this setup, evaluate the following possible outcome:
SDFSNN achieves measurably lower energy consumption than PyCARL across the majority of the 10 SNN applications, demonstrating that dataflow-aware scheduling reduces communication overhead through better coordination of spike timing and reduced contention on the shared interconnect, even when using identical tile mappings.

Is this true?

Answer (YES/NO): NO